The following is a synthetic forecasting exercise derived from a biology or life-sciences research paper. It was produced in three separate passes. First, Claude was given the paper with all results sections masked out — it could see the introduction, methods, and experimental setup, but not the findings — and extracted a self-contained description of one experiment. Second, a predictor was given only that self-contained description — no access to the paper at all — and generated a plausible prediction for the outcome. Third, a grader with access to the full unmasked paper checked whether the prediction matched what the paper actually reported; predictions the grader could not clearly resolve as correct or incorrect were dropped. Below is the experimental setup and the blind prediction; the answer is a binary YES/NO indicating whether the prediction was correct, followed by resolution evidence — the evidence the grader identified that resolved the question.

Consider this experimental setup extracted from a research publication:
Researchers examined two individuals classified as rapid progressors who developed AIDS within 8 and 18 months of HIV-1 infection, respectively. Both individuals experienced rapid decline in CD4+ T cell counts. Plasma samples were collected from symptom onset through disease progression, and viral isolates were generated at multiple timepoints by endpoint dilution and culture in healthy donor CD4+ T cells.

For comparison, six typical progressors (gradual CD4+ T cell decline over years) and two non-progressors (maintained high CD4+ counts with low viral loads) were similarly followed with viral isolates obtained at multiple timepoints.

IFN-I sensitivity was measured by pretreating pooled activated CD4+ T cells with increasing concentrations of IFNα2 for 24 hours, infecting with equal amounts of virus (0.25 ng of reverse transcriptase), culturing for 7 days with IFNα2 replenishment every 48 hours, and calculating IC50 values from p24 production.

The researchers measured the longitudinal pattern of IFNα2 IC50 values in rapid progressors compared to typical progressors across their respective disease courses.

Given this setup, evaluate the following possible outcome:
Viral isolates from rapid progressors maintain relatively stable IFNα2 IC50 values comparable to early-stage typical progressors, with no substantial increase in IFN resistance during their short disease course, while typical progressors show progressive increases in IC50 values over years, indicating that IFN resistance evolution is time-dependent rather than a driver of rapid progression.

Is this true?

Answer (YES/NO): NO